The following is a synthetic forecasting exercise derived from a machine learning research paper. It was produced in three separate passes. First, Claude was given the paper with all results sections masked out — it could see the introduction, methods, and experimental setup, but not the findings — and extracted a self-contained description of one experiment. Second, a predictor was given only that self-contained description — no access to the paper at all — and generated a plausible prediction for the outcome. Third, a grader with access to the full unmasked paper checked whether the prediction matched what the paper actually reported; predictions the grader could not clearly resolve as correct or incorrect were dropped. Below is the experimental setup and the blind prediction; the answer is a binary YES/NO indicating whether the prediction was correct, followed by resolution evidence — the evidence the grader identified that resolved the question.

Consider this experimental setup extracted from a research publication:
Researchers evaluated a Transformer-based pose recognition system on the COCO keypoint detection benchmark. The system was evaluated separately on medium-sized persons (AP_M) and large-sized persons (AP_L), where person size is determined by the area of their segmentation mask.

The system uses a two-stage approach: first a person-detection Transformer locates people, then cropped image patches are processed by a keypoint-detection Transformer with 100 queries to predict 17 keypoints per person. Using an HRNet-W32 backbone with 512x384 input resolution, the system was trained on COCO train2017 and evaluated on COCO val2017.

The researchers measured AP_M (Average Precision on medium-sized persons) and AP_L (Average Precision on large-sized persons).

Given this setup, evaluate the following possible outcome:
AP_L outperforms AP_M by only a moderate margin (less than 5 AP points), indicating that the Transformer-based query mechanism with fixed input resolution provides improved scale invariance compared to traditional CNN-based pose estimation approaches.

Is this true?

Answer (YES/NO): NO